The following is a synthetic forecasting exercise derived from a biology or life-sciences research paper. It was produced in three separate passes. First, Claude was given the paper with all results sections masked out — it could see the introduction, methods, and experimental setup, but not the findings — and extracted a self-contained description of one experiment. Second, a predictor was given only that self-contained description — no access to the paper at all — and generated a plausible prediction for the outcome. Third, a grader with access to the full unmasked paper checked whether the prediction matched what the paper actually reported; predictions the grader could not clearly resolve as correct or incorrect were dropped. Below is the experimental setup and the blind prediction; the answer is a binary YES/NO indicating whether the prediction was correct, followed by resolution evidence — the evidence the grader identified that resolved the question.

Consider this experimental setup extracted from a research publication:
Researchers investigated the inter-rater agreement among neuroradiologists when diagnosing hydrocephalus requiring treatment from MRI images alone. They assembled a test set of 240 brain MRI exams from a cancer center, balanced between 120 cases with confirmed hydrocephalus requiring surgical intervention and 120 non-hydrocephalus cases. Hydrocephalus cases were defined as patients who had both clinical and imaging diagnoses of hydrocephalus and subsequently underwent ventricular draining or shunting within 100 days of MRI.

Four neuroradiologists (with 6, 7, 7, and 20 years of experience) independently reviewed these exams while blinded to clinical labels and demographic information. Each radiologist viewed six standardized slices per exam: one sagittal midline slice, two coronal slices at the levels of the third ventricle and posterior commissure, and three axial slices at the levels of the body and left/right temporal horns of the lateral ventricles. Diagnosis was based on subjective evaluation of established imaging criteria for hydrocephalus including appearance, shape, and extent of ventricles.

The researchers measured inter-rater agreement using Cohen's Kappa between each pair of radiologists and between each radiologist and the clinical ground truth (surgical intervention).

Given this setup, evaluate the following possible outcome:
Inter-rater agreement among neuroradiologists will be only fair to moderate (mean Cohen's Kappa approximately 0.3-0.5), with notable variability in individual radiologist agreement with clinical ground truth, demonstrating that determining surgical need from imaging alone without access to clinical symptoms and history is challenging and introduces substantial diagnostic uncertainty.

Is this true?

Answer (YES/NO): NO